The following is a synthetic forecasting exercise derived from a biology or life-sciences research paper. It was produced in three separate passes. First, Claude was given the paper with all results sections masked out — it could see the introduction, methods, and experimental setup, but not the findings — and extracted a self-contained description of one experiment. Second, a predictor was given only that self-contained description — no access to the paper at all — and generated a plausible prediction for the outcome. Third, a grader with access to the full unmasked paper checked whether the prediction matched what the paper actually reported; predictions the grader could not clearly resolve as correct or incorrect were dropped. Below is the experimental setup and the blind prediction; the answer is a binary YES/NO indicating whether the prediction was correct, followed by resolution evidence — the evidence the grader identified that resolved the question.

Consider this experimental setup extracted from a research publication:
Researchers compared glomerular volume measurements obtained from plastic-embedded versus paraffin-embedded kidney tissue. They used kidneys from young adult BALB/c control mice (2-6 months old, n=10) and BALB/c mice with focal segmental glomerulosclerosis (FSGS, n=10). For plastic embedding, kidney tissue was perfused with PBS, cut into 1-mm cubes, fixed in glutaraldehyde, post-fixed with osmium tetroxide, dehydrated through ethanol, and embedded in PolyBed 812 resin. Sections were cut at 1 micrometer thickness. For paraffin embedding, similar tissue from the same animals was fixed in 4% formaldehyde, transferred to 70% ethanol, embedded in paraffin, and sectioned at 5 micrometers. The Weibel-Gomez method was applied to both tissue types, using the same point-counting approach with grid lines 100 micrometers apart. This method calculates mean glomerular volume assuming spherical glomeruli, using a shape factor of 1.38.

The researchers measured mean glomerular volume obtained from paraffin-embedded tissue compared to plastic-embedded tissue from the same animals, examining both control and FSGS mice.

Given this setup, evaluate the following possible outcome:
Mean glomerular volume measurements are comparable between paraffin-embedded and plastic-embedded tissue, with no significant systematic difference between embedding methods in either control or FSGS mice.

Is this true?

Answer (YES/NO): NO